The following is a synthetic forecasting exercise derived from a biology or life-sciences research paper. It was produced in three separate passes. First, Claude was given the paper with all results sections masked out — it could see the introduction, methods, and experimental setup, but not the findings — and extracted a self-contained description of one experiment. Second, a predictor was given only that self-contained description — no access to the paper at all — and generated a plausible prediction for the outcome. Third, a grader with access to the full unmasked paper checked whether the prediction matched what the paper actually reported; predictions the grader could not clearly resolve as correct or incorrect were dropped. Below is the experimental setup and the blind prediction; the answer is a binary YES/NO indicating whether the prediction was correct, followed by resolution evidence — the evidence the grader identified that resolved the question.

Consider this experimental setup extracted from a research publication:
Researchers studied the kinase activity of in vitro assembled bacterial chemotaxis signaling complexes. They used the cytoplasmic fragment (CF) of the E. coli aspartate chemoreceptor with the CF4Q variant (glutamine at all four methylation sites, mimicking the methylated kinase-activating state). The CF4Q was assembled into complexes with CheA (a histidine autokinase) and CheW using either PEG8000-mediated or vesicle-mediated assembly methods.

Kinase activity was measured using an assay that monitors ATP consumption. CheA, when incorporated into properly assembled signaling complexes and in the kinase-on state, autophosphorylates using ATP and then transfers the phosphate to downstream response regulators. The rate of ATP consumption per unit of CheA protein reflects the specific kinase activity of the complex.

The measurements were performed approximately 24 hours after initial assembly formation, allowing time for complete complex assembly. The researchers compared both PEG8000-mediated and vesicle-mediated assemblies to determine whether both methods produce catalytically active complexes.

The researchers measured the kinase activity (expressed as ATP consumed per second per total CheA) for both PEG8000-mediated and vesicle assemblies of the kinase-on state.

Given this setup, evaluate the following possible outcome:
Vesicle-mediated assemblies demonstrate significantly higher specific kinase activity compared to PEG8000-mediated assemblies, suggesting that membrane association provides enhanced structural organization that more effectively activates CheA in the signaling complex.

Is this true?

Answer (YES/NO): NO